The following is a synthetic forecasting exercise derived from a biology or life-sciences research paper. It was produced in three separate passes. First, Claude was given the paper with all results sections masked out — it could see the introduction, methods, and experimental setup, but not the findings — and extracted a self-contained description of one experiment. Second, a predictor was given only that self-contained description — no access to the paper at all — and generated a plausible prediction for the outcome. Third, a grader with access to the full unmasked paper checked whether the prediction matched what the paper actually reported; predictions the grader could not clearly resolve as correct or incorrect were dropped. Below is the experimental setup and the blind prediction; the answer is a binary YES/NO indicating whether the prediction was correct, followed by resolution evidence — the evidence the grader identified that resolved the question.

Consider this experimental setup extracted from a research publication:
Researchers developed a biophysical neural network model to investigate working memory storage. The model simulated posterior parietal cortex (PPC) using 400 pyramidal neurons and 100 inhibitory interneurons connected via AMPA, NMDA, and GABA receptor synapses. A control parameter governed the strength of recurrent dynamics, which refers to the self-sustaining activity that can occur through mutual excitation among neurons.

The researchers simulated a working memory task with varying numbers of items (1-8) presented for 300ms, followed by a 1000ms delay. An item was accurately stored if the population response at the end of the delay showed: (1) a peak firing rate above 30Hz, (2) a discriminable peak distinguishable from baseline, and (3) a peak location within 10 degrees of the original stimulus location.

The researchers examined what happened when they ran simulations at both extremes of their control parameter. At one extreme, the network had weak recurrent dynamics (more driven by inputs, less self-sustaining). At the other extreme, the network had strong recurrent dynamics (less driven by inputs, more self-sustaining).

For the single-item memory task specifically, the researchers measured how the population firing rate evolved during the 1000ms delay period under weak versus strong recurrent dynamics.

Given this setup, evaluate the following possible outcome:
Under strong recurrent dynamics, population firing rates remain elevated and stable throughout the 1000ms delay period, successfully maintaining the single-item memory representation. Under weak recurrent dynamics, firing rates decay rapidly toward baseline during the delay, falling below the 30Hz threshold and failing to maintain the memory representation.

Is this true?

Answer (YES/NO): NO